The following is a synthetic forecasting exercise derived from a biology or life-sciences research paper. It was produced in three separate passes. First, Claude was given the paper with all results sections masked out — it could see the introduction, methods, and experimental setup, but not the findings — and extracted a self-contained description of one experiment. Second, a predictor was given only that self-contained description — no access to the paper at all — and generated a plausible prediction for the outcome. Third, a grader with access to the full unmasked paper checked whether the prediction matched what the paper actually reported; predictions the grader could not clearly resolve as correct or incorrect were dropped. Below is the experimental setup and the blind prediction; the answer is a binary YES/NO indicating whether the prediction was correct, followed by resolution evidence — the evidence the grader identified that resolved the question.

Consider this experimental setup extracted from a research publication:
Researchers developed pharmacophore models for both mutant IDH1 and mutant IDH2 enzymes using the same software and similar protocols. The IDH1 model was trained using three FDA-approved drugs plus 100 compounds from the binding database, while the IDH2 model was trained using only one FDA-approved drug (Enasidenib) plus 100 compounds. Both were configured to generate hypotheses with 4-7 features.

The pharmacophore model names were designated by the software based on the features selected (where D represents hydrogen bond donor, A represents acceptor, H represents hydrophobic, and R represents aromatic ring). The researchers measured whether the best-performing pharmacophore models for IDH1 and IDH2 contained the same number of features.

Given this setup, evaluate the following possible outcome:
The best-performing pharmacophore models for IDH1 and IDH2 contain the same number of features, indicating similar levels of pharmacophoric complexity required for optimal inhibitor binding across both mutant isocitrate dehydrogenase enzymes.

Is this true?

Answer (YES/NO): NO